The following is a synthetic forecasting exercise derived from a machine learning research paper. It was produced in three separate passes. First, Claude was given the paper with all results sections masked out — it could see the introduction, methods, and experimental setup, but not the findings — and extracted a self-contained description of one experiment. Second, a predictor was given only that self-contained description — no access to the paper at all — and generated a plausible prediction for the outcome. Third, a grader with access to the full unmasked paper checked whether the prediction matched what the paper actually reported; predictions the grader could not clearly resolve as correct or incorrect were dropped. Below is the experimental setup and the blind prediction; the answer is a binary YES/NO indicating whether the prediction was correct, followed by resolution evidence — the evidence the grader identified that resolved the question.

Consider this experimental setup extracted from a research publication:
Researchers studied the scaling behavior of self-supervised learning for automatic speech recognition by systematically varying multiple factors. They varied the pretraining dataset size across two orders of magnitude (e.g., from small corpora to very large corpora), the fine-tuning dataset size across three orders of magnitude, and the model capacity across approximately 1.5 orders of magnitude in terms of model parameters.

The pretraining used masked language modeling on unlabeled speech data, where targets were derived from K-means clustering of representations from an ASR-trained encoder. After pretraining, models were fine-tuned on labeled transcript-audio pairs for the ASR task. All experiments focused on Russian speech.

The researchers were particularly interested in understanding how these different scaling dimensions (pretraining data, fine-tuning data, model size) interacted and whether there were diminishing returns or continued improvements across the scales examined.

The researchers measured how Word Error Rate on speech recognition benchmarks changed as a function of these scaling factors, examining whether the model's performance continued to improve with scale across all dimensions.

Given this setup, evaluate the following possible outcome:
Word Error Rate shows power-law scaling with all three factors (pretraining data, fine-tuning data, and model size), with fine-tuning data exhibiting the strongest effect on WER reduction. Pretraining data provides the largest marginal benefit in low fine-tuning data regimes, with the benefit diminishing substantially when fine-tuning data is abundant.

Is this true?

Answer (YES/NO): NO